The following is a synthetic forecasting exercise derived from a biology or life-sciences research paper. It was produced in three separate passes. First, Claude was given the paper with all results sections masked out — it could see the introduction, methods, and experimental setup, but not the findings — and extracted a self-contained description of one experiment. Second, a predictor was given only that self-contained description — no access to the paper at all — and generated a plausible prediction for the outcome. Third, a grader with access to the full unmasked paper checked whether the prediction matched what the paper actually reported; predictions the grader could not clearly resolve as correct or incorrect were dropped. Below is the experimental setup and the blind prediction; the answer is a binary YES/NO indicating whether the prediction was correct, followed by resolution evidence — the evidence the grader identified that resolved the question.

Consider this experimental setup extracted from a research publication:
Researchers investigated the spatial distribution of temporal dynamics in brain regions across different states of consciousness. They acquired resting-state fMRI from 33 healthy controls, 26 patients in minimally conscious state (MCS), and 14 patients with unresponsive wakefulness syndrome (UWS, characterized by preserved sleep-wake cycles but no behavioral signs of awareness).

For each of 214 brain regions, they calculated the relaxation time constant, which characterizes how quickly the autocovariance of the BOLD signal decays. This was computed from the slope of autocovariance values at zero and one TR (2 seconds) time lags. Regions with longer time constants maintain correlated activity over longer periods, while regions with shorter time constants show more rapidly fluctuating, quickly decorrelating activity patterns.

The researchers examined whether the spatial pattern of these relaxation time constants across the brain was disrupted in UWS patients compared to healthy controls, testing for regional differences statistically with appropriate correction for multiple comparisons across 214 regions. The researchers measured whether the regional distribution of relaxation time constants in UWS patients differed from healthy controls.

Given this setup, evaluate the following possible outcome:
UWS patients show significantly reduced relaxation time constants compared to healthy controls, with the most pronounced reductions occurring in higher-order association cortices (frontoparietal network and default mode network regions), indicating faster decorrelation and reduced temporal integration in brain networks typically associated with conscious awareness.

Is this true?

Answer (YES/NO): NO